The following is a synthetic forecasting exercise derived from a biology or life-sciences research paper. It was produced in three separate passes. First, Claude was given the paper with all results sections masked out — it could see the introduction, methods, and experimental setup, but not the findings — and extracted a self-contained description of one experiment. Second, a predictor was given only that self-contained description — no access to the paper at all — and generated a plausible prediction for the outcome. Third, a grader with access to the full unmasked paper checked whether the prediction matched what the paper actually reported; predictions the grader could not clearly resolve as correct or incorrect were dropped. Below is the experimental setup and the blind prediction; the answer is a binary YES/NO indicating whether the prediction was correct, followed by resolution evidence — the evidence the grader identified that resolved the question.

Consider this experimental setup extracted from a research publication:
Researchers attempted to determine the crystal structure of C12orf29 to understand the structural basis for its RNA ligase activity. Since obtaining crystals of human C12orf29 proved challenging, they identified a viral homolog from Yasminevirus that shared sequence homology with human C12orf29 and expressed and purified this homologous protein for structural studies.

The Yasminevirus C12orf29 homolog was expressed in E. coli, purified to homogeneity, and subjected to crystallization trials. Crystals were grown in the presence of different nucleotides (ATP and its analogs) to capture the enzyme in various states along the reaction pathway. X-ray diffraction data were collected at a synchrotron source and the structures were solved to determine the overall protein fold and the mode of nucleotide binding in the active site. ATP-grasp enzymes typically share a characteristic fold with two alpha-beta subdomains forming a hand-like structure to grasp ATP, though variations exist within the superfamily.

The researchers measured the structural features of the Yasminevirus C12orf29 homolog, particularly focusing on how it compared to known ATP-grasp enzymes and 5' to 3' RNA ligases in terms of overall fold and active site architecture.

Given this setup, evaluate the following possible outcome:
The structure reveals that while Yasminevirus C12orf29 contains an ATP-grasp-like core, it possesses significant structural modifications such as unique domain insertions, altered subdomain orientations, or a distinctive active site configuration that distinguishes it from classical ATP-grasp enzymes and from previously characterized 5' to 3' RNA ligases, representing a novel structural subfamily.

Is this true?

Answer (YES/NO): YES